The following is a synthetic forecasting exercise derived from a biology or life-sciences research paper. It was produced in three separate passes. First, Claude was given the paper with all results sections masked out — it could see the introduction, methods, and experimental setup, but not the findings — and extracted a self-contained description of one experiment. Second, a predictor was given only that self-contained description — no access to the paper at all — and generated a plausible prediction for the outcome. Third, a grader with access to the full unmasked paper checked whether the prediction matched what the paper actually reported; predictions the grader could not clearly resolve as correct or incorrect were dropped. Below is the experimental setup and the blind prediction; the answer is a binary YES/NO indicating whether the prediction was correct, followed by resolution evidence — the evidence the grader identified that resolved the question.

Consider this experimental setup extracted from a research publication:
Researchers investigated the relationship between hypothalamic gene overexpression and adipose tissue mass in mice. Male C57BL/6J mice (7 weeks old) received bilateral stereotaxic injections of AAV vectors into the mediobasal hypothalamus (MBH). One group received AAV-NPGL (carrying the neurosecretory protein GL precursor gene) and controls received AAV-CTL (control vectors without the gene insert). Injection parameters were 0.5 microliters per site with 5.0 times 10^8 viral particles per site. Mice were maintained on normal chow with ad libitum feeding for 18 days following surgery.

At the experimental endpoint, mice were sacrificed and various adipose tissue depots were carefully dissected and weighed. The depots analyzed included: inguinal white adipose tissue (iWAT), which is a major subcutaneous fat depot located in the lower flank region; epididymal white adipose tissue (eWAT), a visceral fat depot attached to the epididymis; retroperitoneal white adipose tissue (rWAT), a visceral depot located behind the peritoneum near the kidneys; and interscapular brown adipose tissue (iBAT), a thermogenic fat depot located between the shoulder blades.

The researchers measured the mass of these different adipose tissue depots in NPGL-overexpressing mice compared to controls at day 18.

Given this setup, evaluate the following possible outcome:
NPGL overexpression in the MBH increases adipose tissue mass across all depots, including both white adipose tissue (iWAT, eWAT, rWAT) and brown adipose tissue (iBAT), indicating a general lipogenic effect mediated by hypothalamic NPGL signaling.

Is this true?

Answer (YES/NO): NO